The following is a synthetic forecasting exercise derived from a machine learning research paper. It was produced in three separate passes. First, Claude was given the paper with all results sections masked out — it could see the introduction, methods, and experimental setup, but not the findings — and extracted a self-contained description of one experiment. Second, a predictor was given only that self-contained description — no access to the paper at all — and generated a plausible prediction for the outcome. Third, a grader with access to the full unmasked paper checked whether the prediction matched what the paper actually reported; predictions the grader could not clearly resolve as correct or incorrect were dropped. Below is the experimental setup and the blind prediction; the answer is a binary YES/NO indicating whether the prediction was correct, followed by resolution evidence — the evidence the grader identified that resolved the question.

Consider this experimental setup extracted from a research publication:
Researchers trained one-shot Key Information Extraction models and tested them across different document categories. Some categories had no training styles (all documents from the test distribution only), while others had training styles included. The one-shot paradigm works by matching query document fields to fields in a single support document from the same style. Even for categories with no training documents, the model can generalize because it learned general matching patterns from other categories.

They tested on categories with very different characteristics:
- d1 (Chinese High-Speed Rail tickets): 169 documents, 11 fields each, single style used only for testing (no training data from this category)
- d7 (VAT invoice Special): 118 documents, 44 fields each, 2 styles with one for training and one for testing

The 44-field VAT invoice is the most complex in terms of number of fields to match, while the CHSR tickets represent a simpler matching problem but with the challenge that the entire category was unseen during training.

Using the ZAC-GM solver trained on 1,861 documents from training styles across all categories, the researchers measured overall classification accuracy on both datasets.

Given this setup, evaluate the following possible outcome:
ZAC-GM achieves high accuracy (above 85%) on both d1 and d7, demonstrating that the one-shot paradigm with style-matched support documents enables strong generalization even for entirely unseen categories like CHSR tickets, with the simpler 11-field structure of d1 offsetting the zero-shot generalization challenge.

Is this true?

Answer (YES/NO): YES